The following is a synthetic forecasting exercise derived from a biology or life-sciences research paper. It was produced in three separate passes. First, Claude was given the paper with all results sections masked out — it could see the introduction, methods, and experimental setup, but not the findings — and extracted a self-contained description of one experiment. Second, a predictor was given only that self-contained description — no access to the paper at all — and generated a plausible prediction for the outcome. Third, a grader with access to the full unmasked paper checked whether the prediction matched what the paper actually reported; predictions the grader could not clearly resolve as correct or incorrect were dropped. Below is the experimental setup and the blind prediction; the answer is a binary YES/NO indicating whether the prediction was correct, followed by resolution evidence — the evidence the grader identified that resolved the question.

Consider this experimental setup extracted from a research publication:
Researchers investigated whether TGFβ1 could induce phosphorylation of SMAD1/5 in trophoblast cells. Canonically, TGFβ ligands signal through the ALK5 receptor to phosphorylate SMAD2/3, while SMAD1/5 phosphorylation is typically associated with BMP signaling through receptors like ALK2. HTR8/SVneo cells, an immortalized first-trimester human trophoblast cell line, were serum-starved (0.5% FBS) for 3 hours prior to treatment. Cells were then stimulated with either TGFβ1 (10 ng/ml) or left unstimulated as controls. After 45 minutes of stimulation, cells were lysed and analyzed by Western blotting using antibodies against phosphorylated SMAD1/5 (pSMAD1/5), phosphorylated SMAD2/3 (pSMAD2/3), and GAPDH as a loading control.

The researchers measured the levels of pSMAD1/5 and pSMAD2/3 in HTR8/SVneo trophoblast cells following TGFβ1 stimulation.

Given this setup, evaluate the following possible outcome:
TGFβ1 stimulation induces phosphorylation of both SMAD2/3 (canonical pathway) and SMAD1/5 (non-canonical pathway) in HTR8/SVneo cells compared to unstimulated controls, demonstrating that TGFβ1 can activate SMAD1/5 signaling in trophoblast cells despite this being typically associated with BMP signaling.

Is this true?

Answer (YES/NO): YES